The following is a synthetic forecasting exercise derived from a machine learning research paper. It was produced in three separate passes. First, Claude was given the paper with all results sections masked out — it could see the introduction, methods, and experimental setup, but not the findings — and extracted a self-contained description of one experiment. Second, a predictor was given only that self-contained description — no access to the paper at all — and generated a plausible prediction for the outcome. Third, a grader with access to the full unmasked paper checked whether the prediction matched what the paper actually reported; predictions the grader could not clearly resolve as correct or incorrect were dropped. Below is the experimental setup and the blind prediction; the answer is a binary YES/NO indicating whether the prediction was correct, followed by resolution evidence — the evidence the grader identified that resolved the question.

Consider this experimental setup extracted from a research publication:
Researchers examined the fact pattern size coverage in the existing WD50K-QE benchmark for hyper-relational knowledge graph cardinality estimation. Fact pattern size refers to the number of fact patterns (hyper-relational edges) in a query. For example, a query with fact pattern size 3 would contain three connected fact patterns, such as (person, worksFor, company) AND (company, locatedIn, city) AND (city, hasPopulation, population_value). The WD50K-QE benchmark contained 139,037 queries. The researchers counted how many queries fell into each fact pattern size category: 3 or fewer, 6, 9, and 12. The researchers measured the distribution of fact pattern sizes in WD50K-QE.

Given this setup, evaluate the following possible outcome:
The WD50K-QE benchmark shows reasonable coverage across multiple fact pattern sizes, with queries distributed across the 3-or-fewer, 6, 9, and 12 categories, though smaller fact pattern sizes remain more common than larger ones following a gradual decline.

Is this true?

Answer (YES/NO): NO